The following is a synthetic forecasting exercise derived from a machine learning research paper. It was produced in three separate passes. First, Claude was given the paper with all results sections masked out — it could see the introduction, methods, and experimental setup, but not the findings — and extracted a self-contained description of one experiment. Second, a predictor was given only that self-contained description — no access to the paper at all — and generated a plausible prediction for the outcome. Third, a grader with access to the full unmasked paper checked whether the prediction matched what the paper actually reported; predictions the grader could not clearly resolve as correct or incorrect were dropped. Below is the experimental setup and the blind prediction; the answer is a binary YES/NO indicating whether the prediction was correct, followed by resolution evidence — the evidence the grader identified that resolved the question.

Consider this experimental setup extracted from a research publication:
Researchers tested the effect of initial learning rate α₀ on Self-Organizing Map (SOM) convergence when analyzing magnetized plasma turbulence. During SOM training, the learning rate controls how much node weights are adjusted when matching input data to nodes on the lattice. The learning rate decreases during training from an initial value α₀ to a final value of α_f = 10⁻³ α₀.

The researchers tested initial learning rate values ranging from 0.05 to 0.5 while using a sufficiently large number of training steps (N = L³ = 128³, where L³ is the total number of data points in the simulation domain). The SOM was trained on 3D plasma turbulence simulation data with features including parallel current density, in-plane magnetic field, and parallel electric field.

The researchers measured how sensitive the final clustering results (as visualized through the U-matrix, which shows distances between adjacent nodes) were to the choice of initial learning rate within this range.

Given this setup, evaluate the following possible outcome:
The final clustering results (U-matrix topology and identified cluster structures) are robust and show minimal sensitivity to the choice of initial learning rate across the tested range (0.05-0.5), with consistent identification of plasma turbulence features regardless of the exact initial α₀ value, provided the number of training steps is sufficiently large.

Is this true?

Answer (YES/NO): YES